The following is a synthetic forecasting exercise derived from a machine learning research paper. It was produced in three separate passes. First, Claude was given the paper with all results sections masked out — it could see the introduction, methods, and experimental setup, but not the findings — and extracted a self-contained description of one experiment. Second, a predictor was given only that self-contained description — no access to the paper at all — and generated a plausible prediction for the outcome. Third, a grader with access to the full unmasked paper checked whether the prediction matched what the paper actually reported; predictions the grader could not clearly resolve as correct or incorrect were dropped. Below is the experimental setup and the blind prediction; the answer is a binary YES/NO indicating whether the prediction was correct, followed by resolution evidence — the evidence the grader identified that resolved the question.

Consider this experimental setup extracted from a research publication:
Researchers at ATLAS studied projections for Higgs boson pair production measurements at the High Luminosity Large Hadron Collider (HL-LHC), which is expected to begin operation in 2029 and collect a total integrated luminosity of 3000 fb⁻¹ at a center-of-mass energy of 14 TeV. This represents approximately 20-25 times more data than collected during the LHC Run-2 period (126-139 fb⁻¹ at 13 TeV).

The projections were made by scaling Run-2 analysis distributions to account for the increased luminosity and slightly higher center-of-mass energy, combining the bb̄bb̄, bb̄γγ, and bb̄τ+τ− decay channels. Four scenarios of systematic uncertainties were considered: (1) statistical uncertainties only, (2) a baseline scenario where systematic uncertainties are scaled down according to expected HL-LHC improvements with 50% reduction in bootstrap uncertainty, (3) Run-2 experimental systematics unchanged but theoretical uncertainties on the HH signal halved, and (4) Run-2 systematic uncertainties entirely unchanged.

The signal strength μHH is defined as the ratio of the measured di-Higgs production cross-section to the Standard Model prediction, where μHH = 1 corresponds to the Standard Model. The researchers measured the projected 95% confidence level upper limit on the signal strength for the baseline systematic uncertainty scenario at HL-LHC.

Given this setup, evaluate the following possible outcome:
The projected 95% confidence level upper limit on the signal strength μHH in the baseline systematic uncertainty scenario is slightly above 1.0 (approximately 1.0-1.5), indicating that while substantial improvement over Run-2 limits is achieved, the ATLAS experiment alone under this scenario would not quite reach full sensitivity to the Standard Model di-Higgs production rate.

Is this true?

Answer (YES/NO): NO